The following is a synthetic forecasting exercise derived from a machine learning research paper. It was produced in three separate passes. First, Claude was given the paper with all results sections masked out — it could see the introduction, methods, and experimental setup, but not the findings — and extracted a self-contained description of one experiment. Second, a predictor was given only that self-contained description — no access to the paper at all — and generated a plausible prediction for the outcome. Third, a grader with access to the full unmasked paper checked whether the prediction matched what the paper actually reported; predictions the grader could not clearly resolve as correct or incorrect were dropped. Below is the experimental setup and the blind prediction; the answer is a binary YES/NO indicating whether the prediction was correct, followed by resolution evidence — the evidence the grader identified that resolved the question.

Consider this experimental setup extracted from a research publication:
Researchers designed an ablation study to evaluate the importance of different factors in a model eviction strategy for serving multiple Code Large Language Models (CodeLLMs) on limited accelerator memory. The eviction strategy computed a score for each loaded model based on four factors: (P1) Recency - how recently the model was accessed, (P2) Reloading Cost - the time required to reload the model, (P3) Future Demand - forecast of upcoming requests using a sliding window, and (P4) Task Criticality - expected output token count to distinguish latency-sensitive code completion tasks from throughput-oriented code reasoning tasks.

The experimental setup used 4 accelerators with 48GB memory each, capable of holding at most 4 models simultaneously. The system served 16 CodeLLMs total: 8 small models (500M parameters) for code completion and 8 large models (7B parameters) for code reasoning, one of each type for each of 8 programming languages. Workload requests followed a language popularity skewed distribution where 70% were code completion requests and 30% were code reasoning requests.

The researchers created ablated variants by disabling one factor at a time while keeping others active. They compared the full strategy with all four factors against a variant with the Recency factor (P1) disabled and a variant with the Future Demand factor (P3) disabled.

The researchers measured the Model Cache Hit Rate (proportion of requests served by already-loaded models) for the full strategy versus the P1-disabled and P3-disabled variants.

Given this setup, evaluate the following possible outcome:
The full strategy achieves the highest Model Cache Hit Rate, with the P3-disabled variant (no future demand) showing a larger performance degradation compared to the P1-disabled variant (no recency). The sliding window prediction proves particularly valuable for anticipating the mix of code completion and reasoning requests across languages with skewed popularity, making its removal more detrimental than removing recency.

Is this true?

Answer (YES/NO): YES